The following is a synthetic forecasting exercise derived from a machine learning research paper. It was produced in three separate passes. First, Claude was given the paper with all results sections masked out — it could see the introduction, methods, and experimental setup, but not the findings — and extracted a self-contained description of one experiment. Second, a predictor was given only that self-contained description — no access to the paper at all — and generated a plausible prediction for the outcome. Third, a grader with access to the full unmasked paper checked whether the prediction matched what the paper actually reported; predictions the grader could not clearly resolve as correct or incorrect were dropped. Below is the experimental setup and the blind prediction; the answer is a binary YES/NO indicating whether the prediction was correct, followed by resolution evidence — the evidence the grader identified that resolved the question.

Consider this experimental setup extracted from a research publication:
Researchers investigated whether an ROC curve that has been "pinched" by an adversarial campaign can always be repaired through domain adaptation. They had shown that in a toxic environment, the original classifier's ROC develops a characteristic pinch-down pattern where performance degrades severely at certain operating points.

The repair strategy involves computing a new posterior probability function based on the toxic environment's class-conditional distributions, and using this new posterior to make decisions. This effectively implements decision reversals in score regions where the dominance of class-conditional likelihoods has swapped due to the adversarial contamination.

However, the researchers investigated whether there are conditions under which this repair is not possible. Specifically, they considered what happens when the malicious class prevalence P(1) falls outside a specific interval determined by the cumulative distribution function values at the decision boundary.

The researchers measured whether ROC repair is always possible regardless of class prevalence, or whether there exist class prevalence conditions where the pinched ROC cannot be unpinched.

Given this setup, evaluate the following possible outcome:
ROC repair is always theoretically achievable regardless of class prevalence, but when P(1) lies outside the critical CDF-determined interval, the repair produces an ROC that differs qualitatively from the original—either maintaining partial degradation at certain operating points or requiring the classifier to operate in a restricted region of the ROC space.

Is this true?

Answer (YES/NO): NO